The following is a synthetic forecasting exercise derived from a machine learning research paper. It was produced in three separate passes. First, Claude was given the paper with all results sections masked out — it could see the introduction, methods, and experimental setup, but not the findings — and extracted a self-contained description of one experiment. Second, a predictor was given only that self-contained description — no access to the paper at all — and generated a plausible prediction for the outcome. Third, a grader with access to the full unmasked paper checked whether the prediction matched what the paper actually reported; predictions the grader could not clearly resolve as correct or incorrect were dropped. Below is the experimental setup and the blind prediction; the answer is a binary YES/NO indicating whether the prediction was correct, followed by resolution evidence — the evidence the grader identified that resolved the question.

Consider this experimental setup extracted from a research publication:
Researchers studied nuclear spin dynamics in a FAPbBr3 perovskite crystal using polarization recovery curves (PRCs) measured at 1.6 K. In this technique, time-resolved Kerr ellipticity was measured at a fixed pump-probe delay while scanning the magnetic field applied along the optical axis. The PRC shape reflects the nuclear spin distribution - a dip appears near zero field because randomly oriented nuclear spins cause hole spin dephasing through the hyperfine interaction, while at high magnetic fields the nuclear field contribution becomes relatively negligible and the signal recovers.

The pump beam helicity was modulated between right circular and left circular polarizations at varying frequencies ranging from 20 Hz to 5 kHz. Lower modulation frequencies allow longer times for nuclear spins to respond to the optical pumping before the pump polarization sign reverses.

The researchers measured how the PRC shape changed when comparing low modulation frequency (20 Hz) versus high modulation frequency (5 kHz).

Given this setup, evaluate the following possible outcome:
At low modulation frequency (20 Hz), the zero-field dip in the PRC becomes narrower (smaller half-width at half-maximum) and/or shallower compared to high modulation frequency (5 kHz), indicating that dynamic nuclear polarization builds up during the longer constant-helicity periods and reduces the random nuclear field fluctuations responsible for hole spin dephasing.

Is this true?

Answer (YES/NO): NO